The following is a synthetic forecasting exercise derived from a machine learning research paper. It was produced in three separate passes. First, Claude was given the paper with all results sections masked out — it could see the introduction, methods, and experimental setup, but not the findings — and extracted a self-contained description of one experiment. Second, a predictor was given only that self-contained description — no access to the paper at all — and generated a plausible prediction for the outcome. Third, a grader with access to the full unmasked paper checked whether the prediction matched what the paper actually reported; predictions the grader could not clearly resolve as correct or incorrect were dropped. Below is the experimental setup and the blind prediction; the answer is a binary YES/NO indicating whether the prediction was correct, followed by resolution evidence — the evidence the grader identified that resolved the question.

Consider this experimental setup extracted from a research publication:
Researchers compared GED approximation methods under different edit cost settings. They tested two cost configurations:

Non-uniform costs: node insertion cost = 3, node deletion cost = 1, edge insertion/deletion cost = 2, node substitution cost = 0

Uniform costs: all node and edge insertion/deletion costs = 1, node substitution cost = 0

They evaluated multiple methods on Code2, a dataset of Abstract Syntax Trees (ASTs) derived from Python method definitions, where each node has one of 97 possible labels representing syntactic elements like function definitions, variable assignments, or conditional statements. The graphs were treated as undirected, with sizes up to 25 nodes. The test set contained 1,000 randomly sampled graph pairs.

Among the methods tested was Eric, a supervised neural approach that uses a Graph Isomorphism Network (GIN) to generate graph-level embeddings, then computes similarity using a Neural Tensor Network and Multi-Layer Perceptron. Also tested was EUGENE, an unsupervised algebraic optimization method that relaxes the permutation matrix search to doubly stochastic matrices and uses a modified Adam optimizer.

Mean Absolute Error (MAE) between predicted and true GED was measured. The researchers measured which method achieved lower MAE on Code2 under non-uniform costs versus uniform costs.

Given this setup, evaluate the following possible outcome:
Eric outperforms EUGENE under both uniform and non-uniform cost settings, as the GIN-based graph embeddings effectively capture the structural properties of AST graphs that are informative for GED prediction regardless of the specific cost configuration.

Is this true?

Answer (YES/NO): NO